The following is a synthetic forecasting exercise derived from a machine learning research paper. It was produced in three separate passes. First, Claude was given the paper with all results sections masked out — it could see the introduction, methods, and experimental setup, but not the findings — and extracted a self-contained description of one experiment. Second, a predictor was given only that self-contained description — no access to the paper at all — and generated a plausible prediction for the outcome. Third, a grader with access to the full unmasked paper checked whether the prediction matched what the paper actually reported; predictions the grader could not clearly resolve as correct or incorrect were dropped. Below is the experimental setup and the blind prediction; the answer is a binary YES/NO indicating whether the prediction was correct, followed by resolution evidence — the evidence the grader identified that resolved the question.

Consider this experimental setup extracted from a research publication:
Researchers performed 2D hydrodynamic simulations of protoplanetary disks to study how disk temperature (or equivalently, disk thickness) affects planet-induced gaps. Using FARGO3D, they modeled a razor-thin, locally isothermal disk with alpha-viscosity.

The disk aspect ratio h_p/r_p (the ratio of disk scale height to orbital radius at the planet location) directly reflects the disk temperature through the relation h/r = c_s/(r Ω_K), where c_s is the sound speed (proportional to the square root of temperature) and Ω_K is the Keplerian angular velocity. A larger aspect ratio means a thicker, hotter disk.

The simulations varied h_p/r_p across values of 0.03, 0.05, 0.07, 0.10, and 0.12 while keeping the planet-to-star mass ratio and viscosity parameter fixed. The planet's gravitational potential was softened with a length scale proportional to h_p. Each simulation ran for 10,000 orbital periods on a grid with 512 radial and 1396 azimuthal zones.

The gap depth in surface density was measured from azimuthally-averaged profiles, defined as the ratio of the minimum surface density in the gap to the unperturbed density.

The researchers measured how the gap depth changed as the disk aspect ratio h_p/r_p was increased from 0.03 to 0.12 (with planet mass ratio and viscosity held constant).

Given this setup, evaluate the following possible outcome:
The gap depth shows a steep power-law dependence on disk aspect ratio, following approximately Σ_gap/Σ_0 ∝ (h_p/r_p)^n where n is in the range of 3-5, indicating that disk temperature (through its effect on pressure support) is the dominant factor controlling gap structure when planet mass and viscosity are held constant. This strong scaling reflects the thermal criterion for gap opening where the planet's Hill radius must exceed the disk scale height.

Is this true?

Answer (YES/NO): NO